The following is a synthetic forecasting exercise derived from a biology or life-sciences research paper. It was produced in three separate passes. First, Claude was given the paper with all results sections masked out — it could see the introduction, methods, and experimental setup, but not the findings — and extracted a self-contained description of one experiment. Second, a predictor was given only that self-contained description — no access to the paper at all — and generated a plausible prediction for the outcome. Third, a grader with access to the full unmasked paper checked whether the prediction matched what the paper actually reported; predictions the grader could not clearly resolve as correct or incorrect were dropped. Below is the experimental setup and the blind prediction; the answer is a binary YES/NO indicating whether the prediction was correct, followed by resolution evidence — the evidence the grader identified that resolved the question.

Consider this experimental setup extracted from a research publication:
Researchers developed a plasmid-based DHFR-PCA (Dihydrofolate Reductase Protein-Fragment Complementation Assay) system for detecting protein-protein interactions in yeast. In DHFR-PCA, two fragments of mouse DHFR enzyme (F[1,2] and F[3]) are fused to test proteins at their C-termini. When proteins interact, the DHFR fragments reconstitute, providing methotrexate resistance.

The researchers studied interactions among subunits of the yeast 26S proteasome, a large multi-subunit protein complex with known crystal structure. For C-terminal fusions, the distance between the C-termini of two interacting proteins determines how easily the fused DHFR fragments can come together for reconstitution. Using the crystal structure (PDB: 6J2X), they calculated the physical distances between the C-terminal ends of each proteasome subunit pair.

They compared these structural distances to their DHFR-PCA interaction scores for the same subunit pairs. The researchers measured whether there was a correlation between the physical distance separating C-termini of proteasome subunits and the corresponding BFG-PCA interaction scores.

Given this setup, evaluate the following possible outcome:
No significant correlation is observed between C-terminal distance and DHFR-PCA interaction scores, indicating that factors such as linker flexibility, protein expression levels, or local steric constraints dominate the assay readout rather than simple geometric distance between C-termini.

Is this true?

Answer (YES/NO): NO